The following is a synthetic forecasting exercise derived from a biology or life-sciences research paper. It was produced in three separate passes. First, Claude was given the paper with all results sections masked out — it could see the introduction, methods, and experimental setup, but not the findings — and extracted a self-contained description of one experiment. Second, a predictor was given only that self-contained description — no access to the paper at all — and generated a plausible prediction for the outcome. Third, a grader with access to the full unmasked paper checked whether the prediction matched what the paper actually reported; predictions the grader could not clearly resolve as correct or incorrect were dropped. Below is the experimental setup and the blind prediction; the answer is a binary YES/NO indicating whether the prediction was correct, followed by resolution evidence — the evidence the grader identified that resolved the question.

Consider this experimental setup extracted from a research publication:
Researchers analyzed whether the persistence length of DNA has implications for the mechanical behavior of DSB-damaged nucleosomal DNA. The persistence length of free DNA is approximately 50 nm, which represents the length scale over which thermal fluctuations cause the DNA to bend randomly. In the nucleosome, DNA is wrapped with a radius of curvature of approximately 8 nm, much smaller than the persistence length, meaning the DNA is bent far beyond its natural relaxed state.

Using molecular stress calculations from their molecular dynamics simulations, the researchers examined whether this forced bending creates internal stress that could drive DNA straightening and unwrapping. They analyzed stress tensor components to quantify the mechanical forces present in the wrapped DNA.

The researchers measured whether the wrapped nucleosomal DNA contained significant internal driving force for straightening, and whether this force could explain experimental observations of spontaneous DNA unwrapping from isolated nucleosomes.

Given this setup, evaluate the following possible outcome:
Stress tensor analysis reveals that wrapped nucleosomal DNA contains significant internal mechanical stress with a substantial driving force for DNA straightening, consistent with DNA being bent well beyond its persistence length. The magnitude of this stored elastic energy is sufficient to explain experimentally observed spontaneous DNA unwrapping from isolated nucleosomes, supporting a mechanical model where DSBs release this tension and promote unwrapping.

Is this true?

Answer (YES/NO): YES